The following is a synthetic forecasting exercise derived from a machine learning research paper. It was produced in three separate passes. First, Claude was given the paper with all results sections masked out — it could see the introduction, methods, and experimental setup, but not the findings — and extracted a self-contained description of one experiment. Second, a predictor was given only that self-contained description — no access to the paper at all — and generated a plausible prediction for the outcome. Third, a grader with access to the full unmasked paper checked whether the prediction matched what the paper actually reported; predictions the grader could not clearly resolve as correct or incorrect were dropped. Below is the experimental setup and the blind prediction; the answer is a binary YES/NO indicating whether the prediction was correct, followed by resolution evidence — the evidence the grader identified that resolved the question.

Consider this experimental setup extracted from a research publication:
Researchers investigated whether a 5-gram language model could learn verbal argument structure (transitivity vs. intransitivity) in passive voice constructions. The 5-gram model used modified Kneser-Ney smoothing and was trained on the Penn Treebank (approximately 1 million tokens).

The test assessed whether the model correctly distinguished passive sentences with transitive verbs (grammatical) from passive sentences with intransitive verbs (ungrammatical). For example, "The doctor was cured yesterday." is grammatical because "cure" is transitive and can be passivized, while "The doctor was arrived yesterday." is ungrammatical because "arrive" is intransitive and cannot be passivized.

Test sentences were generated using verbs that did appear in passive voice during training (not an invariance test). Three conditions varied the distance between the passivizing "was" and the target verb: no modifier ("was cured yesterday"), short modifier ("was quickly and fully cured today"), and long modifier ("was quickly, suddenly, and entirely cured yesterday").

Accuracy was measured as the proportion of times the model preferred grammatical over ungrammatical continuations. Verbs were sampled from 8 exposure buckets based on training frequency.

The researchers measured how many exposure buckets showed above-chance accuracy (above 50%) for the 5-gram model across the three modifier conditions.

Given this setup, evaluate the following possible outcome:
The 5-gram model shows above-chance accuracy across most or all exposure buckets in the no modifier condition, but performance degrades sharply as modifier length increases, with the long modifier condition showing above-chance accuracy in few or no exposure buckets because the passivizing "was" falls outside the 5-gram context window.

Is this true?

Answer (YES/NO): YES